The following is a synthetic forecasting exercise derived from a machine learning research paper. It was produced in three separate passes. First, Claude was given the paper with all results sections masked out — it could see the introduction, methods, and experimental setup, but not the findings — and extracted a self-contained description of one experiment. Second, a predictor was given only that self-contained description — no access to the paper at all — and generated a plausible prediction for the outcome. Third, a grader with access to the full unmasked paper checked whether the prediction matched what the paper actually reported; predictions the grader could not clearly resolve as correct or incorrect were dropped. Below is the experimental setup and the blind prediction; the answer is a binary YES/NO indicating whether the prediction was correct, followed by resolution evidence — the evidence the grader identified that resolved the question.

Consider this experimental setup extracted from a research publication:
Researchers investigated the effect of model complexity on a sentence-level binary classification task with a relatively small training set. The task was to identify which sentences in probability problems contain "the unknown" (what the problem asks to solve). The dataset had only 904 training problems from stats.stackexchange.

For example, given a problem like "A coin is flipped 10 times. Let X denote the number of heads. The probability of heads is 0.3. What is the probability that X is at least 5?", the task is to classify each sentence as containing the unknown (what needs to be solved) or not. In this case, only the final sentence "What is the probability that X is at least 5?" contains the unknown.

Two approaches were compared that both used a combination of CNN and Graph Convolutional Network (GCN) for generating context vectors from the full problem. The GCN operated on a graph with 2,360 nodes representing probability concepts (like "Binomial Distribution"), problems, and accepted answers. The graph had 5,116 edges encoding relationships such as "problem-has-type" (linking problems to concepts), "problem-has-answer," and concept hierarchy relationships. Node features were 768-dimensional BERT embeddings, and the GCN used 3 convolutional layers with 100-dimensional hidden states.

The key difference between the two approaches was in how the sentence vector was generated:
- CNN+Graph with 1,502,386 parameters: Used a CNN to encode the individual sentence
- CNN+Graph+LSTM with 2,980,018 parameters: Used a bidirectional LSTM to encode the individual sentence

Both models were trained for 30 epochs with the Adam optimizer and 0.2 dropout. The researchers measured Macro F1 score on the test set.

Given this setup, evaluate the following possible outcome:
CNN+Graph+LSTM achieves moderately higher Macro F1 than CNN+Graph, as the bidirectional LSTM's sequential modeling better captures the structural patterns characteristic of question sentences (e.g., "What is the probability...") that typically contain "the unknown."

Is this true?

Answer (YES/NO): NO